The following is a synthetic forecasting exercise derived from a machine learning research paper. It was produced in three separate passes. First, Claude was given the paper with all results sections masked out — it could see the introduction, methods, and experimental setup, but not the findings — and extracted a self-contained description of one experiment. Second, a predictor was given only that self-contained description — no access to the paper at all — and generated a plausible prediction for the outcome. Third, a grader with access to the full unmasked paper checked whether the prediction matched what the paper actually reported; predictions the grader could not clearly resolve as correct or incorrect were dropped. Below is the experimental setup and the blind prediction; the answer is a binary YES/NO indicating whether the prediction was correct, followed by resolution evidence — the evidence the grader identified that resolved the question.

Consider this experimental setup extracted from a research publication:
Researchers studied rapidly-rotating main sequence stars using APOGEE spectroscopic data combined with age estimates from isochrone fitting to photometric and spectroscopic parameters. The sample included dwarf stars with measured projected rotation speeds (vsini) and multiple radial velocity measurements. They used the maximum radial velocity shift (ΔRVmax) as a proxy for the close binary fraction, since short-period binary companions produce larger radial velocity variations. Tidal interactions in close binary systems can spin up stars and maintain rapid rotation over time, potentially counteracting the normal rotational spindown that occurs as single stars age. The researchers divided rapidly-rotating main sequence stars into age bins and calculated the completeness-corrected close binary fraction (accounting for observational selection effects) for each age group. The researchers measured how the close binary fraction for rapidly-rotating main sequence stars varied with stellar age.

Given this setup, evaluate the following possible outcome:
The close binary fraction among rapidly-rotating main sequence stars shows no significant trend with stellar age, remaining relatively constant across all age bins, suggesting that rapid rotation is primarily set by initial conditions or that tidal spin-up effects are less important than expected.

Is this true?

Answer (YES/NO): NO